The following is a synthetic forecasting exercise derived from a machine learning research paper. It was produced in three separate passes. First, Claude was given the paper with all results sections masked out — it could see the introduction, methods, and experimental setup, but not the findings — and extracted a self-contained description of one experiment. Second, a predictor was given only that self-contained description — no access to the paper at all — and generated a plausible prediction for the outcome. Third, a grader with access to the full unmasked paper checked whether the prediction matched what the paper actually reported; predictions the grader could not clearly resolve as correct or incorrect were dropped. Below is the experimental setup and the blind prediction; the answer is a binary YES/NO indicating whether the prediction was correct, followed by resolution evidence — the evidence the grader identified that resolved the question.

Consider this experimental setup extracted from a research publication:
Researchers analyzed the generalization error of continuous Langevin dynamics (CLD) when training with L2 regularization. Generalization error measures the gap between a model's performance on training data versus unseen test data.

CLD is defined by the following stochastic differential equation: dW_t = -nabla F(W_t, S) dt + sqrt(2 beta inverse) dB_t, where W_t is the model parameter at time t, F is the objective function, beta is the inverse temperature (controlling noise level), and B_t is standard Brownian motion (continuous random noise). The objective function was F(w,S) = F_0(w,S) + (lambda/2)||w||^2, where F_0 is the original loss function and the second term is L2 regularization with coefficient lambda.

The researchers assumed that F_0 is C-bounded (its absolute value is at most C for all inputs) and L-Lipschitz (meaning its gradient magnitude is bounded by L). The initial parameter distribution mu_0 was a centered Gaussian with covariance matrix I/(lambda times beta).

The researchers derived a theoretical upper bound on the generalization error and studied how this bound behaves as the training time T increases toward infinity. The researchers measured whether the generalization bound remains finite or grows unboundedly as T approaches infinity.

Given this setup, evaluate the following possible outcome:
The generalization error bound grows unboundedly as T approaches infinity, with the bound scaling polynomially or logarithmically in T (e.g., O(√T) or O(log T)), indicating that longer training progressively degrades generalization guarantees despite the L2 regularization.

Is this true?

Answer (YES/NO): NO